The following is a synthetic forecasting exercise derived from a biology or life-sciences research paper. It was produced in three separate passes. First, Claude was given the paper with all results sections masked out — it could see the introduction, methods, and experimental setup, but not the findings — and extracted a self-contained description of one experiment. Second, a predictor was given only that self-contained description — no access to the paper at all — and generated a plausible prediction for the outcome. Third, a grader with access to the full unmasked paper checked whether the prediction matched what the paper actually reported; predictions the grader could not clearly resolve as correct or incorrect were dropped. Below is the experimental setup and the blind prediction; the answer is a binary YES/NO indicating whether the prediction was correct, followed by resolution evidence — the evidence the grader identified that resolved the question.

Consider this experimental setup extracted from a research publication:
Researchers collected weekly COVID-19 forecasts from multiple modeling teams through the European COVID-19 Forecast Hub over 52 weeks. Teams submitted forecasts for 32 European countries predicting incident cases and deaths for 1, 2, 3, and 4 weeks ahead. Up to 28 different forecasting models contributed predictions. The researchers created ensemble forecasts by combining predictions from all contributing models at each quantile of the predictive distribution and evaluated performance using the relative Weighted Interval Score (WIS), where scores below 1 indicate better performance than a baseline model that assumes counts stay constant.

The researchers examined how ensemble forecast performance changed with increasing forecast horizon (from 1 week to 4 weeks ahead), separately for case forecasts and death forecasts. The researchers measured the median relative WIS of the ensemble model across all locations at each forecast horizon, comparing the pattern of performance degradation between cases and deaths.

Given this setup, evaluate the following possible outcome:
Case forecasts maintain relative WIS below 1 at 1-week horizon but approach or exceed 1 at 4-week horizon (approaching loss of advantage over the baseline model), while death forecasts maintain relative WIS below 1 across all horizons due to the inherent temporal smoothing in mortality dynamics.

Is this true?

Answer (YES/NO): YES